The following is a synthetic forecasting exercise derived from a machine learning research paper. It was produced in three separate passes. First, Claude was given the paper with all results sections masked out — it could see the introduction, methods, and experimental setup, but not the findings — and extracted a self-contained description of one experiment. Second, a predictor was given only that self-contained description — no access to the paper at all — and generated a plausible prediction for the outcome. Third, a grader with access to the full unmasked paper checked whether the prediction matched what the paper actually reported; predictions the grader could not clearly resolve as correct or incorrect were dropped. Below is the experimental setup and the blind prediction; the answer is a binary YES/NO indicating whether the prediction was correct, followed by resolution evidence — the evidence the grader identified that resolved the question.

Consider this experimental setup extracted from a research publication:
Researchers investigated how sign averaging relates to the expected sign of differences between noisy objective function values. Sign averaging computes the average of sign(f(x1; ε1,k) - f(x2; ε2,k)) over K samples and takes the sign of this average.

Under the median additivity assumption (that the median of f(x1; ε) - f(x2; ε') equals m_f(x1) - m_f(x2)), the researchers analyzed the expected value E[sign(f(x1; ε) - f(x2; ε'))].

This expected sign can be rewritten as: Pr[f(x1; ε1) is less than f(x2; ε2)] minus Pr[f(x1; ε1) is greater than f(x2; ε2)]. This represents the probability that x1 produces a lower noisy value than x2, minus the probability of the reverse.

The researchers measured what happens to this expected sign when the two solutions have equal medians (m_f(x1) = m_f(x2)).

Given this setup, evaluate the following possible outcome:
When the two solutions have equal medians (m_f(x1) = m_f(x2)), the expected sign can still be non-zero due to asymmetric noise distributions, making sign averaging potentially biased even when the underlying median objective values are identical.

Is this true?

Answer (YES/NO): NO